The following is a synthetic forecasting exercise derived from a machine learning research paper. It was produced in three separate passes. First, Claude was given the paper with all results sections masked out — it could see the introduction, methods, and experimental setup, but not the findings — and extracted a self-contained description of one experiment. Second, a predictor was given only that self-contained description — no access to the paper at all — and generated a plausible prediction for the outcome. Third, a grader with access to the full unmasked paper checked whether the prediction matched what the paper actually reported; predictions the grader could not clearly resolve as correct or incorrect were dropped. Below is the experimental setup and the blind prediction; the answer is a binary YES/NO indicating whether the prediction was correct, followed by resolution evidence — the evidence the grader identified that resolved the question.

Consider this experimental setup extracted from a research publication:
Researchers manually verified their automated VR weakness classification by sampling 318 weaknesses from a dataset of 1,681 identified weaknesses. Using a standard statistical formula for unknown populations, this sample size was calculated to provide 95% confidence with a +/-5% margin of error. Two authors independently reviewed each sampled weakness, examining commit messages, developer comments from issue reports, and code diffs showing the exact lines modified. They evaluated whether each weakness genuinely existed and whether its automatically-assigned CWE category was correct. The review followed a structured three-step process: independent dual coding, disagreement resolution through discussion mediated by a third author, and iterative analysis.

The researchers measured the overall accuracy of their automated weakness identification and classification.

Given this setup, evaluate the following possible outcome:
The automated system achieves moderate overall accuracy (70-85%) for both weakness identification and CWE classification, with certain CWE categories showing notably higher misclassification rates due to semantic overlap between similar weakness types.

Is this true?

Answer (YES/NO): NO